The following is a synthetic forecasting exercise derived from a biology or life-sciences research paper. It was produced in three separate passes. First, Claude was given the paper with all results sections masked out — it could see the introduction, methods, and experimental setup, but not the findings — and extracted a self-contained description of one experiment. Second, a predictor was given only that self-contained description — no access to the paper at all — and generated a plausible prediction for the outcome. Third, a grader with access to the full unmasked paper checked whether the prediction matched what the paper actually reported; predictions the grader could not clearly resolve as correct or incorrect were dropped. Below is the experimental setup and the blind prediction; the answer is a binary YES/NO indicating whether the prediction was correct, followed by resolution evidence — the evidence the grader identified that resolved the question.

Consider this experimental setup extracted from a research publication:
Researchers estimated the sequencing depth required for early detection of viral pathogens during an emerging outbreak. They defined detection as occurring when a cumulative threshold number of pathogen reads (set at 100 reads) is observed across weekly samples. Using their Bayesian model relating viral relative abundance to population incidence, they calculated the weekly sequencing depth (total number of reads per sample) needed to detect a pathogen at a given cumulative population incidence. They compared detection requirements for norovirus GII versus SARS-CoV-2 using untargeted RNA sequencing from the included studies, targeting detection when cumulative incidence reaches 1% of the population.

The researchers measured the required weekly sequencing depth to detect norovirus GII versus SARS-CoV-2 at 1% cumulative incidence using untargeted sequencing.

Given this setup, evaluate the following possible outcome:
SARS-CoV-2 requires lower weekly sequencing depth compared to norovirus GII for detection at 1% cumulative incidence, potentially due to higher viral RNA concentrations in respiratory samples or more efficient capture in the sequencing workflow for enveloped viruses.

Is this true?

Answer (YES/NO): NO